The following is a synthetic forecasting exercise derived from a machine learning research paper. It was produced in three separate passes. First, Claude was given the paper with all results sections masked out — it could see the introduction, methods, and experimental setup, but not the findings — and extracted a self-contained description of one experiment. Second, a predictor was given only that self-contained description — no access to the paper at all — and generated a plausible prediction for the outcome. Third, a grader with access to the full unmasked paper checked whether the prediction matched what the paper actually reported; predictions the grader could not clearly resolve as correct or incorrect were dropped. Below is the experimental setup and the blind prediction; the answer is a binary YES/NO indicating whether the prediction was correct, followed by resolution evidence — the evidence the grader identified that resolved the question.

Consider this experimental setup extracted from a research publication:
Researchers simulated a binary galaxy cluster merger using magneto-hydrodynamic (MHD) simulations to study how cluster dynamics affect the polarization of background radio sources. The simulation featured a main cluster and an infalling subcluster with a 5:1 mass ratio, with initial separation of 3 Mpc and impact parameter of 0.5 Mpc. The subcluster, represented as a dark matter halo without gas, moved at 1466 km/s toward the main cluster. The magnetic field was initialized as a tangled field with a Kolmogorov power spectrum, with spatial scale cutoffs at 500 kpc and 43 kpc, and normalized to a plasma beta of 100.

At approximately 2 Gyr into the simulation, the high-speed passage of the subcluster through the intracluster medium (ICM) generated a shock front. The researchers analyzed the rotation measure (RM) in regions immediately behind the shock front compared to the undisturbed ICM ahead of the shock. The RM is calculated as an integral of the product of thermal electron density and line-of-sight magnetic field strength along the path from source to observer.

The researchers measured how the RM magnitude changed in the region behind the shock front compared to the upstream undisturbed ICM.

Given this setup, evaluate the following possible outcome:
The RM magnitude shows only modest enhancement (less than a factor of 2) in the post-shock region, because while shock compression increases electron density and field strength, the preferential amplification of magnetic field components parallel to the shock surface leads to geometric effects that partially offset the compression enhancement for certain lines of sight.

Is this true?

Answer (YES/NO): YES